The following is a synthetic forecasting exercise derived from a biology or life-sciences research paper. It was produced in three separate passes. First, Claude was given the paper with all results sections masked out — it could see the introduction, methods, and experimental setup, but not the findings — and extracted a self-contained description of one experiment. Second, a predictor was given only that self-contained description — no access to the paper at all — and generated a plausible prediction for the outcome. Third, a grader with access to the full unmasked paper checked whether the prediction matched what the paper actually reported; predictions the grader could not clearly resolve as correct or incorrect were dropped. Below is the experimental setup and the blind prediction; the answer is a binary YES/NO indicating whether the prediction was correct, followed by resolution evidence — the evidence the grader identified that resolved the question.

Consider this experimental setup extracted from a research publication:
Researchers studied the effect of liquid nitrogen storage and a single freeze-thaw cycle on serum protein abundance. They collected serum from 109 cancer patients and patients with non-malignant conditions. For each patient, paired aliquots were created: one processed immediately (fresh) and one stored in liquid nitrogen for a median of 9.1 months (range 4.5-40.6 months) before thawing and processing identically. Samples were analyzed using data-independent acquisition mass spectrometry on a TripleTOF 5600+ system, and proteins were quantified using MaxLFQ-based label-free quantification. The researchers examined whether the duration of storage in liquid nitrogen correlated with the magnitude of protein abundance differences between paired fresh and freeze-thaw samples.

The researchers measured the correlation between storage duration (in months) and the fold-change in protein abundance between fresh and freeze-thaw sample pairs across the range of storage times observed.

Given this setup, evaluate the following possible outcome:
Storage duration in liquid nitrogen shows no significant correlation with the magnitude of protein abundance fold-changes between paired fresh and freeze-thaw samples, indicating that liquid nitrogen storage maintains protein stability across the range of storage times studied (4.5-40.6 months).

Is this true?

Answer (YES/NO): YES